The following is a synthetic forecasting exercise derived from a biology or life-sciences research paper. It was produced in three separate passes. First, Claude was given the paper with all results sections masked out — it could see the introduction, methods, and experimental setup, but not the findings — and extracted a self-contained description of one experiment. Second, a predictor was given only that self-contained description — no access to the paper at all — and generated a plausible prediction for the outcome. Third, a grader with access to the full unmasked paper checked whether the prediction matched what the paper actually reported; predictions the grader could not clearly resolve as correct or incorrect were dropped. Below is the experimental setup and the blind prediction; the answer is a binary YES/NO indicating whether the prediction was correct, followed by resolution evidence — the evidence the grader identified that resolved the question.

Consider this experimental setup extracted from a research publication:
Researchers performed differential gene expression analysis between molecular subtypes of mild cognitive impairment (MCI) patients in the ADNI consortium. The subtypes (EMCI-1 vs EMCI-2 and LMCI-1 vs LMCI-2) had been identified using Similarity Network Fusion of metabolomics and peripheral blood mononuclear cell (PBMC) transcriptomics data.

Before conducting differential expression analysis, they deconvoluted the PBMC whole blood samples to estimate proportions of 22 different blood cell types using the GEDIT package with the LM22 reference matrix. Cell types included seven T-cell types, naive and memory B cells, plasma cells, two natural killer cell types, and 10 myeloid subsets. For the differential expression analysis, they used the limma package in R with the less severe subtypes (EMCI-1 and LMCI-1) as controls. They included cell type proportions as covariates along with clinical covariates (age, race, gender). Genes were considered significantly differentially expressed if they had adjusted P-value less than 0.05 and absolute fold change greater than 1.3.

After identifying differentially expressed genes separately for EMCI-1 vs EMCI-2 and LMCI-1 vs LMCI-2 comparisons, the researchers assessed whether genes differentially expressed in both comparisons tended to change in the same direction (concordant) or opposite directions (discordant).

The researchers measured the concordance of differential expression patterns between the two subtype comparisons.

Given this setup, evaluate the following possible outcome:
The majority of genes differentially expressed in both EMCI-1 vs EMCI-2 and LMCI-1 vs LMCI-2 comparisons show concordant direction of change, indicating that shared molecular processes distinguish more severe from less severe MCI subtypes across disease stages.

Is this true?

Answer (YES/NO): YES